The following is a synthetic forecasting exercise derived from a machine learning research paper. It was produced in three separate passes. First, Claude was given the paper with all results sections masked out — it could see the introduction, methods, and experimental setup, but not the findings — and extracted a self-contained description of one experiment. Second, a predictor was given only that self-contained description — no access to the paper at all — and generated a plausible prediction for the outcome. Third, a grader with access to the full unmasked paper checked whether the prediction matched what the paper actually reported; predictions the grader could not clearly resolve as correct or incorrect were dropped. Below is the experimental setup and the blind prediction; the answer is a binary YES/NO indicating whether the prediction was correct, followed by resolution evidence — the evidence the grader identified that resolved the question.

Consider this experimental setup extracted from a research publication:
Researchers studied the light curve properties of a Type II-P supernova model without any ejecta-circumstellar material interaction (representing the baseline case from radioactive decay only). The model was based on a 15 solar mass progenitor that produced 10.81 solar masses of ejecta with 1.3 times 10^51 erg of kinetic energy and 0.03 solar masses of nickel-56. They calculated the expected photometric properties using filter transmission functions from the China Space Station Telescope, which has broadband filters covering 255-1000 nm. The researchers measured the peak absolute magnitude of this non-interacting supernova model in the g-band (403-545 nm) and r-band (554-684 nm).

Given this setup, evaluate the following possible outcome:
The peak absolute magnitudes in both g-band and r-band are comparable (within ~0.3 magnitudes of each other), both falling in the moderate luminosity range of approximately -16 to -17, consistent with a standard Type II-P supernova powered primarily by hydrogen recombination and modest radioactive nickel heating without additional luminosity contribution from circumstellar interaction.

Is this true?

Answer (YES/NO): NO